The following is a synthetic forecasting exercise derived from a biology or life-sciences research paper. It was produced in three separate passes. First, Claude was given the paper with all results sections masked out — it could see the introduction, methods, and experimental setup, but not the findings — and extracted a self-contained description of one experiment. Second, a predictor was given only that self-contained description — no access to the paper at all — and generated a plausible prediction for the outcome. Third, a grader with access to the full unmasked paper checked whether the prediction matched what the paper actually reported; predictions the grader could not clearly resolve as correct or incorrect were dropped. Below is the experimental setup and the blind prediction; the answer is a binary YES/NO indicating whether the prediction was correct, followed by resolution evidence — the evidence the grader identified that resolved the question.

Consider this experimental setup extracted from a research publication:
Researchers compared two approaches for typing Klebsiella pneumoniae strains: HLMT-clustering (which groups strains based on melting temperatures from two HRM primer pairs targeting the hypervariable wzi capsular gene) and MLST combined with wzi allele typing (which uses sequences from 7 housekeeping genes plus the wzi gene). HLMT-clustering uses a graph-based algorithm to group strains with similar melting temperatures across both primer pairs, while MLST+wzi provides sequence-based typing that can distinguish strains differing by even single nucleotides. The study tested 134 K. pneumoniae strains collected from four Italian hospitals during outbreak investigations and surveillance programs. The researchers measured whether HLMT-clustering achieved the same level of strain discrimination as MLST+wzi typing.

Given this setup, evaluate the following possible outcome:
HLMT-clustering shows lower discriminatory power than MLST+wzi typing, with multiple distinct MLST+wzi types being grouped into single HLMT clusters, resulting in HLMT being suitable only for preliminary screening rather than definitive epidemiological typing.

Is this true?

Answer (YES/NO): NO